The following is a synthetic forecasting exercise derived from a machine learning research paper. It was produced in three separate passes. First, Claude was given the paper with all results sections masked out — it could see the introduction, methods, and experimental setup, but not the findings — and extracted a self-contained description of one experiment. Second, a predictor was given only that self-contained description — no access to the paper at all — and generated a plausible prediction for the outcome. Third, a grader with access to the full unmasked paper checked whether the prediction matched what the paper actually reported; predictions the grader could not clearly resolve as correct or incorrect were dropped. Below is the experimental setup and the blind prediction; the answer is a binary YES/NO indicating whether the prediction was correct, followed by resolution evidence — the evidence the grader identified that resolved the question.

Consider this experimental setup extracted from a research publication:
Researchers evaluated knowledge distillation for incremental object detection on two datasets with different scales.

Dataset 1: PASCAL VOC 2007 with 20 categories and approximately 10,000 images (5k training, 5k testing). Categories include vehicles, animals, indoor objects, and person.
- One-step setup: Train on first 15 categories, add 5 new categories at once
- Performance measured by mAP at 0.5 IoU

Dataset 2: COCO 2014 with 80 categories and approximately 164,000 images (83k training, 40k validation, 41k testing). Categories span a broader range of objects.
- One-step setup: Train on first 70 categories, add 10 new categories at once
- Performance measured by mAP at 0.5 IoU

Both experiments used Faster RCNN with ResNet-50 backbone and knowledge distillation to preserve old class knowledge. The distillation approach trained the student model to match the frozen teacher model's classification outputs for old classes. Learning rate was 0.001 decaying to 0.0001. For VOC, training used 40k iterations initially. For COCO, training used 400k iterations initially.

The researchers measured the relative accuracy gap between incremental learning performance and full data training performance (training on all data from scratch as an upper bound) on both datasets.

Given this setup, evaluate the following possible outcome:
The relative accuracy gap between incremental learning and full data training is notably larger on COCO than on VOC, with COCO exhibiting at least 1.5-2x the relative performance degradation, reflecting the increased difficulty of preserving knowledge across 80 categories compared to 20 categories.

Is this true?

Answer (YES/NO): YES